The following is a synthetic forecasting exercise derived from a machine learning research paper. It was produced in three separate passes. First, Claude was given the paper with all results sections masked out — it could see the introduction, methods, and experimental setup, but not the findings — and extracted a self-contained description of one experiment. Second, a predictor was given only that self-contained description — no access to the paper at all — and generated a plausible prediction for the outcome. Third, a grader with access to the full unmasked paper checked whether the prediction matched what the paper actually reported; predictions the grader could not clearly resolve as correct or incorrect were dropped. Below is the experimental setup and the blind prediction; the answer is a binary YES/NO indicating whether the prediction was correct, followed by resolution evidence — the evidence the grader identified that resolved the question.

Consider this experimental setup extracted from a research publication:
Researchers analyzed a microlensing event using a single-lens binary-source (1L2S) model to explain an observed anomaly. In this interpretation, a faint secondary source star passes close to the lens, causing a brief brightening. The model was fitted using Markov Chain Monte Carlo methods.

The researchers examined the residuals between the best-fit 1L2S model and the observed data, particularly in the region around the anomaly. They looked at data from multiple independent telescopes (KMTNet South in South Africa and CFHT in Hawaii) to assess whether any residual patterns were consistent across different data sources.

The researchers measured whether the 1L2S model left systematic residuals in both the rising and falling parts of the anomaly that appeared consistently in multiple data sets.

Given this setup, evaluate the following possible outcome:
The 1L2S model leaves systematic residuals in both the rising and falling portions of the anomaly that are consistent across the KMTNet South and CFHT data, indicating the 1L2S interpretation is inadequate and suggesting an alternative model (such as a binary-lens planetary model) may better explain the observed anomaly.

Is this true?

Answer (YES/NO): YES